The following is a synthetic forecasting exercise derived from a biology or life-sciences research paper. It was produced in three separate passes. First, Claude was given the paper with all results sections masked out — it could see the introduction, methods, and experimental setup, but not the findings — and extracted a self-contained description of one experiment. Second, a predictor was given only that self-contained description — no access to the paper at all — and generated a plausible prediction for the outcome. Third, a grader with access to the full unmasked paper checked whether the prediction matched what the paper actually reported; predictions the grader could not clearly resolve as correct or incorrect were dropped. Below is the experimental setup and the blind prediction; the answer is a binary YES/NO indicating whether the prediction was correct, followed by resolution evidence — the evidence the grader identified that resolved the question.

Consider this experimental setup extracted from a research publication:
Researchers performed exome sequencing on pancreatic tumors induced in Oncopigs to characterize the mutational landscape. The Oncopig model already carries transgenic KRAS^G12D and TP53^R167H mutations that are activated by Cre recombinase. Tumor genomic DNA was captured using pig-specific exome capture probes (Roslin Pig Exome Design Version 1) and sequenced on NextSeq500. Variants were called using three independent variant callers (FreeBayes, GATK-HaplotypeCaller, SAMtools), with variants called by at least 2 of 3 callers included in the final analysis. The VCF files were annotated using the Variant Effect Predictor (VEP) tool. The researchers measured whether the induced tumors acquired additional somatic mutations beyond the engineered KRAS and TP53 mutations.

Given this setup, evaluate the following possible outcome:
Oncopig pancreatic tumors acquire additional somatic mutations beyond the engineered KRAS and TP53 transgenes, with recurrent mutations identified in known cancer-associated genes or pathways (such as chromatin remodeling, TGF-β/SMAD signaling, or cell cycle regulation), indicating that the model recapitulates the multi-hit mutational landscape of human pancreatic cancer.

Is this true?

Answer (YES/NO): YES